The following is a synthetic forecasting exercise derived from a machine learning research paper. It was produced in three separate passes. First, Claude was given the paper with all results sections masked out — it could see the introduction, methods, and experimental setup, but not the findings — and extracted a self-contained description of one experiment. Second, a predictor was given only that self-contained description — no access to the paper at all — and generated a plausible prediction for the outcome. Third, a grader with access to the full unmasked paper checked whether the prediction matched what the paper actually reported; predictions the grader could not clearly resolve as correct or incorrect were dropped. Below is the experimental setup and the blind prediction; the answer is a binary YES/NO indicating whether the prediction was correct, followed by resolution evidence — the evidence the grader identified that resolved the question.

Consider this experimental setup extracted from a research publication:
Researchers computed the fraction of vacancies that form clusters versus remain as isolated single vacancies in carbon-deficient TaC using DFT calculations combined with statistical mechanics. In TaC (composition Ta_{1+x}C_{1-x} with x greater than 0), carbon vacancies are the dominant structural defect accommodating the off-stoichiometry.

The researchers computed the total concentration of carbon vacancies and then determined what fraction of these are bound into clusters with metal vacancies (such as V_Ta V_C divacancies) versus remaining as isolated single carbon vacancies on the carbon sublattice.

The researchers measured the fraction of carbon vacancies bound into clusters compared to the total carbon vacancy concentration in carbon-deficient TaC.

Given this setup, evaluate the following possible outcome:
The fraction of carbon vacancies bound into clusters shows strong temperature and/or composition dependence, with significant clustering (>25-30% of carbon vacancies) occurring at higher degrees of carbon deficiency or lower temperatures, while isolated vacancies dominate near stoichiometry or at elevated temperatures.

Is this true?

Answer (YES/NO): NO